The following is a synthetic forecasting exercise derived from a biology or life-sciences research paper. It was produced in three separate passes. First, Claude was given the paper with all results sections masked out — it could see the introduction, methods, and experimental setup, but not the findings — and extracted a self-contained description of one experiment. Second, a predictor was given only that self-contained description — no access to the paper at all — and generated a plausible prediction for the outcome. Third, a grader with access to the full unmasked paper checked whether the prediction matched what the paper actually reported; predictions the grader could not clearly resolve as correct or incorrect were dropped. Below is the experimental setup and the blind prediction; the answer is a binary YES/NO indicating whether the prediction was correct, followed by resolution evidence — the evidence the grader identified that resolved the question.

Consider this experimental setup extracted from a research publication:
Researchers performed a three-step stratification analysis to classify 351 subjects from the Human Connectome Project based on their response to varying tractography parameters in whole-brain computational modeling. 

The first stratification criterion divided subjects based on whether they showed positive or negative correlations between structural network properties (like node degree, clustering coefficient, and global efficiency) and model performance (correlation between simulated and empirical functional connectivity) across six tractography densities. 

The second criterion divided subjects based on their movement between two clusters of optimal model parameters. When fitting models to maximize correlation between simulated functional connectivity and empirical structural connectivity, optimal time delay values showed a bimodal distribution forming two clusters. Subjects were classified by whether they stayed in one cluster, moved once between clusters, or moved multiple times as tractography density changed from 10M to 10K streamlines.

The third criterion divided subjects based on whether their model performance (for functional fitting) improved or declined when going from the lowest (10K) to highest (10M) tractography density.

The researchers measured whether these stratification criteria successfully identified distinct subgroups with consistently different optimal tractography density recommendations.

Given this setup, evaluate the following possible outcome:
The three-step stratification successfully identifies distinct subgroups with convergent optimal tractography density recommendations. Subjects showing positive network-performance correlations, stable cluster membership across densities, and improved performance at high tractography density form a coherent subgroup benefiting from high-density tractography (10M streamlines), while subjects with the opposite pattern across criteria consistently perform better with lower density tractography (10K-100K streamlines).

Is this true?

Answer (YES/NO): NO